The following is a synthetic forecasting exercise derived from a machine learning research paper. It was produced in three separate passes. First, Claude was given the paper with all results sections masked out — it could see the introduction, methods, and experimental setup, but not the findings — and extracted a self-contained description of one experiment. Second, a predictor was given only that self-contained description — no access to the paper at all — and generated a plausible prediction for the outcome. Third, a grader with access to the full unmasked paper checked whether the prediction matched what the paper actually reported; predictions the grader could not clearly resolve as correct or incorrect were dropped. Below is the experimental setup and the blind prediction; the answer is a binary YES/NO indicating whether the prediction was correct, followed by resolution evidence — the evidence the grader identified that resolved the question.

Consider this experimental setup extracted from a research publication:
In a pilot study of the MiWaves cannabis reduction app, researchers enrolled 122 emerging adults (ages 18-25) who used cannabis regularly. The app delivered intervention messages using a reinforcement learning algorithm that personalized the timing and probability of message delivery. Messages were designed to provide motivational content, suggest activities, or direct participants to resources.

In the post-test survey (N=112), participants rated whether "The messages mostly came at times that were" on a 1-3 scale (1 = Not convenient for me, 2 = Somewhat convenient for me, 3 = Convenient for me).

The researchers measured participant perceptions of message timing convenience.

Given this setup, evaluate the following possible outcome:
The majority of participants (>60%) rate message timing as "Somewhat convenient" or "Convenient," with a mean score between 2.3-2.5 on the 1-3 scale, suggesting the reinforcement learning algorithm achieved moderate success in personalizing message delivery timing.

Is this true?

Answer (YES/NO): NO